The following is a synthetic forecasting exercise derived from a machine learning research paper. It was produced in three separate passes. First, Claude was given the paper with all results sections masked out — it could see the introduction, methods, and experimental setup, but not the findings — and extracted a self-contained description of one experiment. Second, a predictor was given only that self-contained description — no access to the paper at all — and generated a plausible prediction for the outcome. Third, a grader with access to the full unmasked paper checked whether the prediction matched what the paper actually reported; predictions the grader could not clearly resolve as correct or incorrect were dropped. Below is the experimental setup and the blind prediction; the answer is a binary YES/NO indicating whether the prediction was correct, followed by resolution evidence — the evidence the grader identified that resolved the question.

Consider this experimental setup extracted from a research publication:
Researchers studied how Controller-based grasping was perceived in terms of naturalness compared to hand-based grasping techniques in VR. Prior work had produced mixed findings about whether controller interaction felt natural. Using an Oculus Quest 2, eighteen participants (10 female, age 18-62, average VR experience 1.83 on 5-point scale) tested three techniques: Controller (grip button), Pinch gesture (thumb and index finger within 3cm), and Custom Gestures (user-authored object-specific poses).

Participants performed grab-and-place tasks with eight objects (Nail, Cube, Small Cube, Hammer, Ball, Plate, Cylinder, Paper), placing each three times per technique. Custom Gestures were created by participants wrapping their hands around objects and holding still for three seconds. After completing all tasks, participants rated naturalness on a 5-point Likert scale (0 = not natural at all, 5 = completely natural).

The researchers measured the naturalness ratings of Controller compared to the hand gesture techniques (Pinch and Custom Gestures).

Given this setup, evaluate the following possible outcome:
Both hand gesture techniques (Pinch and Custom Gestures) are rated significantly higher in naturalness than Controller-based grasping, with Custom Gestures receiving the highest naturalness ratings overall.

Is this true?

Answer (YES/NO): NO